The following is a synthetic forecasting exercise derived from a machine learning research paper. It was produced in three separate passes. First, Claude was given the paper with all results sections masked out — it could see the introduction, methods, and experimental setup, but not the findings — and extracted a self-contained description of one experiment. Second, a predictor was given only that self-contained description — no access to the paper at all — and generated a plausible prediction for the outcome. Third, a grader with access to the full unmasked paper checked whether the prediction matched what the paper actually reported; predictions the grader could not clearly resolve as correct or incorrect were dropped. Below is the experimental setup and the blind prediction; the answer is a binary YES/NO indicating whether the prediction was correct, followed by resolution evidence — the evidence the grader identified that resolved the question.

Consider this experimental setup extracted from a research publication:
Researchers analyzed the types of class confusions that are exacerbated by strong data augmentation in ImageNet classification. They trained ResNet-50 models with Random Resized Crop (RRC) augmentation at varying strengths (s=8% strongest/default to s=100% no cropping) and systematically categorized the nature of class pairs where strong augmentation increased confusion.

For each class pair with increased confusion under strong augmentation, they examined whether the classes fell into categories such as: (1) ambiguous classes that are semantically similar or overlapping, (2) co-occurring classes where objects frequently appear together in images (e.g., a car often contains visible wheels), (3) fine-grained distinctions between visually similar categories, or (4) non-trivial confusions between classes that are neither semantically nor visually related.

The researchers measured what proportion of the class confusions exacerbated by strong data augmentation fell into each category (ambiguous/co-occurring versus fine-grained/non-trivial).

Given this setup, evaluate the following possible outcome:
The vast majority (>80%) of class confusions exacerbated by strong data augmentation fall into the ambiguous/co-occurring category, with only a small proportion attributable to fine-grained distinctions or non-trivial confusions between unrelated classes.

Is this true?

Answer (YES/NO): NO